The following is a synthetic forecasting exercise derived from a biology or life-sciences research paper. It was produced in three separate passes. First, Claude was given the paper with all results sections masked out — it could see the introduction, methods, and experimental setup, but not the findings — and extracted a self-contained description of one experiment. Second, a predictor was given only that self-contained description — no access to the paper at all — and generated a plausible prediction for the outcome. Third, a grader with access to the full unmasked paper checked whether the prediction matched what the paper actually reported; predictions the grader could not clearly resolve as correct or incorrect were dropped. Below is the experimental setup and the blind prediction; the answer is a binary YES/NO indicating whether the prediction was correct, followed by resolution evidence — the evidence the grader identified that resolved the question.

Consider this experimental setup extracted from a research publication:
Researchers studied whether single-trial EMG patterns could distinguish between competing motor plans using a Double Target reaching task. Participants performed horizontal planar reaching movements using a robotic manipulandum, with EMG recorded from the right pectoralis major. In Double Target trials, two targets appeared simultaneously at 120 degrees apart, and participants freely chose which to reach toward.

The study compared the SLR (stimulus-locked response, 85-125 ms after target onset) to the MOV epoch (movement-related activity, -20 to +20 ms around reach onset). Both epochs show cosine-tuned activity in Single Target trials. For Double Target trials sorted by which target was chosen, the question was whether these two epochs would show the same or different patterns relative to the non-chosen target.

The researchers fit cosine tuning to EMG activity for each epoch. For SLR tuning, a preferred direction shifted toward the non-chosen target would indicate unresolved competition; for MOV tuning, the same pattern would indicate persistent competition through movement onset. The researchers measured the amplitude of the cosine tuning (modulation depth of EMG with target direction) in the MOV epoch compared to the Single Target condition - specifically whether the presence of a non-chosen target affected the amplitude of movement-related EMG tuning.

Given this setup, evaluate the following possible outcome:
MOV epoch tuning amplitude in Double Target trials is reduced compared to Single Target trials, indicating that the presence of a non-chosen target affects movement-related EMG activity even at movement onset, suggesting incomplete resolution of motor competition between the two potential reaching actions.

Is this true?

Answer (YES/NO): NO